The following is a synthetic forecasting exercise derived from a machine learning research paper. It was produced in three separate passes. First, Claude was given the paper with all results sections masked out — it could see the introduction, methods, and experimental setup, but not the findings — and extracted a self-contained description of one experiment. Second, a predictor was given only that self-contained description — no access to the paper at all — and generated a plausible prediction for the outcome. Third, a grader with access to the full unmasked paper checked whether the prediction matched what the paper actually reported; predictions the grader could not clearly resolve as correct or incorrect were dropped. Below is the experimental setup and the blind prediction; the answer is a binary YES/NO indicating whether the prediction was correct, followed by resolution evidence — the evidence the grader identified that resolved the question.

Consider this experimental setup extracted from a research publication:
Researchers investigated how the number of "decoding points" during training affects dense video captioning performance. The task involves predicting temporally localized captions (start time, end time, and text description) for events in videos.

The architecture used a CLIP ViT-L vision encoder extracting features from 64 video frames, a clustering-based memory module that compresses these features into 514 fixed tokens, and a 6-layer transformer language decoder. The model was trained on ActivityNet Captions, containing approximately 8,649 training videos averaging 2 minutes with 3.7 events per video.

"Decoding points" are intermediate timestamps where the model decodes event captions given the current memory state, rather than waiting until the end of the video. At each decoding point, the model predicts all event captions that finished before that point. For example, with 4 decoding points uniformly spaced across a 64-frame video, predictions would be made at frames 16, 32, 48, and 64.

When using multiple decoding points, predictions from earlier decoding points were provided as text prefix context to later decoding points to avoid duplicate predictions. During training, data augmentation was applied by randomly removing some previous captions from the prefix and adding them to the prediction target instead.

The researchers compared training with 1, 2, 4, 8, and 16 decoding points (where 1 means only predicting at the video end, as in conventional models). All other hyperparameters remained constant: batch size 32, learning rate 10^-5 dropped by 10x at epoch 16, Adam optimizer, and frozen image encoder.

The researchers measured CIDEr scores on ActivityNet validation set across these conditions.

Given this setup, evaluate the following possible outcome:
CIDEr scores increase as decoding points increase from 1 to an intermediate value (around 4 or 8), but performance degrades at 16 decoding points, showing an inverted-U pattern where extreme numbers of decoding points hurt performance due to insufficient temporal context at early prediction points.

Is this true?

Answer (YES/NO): NO